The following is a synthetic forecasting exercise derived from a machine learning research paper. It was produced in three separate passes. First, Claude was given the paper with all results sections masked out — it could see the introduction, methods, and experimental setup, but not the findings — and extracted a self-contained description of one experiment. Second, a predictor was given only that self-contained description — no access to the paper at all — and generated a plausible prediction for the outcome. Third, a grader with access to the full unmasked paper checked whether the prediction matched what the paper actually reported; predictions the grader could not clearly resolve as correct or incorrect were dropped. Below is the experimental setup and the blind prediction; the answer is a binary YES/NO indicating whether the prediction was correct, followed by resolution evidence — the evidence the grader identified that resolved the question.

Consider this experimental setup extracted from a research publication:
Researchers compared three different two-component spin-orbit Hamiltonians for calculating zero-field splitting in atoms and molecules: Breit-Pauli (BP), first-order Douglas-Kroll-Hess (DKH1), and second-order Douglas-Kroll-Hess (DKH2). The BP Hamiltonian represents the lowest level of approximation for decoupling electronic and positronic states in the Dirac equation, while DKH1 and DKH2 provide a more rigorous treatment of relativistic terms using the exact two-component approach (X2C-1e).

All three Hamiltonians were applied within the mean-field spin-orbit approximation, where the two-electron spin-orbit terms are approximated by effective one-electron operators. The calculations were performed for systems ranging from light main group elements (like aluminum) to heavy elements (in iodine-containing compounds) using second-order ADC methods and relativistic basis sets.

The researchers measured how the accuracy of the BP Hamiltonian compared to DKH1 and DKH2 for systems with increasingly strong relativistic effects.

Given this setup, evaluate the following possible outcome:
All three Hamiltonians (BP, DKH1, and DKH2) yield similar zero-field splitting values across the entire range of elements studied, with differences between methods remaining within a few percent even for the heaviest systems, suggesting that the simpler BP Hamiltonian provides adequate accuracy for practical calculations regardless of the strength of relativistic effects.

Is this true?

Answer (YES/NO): NO